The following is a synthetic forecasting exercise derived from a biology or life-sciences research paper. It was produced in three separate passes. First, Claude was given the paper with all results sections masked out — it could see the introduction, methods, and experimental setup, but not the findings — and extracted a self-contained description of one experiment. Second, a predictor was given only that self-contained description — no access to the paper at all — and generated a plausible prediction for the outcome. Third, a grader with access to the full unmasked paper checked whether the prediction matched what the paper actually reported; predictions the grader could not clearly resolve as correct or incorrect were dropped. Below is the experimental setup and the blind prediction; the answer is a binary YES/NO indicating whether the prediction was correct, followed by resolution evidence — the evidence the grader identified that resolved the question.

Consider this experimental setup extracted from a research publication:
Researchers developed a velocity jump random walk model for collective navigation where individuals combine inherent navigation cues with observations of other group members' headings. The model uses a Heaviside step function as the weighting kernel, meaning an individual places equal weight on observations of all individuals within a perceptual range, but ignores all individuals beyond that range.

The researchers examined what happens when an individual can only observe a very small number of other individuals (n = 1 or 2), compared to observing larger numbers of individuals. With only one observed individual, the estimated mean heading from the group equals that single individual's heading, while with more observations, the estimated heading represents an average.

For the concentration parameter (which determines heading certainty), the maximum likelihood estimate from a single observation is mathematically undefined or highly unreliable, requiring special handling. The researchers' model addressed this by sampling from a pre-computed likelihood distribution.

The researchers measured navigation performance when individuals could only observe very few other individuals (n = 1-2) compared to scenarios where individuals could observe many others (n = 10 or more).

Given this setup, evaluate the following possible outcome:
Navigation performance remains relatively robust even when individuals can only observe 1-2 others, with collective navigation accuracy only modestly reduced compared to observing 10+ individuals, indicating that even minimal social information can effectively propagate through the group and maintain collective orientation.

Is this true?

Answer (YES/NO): NO